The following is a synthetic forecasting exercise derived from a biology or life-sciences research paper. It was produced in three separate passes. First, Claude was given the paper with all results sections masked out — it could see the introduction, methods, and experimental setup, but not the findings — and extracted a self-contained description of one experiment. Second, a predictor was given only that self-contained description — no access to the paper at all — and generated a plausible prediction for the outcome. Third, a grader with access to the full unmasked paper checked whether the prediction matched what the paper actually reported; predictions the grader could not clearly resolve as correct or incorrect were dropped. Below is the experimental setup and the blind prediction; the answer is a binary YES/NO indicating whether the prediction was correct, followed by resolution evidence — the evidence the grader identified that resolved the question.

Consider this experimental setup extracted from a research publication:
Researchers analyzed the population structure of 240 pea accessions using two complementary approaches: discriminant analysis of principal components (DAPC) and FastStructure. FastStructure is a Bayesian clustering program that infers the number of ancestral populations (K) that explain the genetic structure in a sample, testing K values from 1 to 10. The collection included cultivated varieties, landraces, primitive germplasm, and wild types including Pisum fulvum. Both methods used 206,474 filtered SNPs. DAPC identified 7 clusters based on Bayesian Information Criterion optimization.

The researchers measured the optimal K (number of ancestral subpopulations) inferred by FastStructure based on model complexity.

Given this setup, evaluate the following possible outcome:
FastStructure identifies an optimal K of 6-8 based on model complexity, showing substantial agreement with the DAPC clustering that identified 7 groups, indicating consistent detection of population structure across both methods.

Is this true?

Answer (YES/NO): NO